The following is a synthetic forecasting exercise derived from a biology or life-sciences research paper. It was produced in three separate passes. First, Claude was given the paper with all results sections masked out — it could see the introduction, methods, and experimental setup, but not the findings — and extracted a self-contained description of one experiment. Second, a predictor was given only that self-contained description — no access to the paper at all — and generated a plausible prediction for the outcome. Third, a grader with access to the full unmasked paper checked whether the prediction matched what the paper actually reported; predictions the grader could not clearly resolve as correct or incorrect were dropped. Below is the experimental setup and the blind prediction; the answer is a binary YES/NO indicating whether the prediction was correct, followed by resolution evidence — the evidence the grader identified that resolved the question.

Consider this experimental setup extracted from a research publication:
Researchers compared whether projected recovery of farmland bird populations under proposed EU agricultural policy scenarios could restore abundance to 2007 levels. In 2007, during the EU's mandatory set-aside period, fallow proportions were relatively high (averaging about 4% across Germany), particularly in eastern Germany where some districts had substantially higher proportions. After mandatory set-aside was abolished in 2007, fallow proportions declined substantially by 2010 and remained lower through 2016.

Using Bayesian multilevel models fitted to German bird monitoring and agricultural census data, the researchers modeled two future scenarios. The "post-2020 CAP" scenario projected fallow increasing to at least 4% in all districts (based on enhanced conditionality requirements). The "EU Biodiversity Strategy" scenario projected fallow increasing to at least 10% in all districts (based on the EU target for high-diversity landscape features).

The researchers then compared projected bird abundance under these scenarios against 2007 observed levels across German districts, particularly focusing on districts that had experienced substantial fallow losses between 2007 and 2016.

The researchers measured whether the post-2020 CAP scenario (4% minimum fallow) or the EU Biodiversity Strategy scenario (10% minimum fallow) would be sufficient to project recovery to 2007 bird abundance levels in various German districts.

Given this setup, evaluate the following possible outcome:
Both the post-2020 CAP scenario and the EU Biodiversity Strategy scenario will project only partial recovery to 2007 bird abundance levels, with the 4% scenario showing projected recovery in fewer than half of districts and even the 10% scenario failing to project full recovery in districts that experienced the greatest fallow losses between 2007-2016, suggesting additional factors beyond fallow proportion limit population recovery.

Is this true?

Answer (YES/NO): NO